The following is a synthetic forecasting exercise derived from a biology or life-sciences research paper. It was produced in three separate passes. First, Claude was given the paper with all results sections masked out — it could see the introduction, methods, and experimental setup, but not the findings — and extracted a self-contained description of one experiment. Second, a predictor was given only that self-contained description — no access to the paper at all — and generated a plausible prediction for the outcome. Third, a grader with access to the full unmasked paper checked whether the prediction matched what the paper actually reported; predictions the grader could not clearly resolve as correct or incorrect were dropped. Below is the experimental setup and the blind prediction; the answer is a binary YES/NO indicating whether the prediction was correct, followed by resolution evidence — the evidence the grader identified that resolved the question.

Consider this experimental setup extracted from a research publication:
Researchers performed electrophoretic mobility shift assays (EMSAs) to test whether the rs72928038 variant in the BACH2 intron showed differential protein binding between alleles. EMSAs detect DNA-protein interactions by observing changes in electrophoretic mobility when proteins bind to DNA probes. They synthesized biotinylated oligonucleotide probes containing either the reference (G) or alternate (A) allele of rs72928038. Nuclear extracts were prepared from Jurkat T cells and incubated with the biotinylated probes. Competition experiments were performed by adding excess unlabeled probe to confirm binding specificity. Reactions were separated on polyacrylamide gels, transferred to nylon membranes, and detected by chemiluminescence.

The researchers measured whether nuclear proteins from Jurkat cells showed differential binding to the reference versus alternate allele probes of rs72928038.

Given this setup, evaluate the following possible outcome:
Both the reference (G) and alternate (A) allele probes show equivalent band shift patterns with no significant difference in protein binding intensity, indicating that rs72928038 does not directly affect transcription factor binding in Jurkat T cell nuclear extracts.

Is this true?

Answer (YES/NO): NO